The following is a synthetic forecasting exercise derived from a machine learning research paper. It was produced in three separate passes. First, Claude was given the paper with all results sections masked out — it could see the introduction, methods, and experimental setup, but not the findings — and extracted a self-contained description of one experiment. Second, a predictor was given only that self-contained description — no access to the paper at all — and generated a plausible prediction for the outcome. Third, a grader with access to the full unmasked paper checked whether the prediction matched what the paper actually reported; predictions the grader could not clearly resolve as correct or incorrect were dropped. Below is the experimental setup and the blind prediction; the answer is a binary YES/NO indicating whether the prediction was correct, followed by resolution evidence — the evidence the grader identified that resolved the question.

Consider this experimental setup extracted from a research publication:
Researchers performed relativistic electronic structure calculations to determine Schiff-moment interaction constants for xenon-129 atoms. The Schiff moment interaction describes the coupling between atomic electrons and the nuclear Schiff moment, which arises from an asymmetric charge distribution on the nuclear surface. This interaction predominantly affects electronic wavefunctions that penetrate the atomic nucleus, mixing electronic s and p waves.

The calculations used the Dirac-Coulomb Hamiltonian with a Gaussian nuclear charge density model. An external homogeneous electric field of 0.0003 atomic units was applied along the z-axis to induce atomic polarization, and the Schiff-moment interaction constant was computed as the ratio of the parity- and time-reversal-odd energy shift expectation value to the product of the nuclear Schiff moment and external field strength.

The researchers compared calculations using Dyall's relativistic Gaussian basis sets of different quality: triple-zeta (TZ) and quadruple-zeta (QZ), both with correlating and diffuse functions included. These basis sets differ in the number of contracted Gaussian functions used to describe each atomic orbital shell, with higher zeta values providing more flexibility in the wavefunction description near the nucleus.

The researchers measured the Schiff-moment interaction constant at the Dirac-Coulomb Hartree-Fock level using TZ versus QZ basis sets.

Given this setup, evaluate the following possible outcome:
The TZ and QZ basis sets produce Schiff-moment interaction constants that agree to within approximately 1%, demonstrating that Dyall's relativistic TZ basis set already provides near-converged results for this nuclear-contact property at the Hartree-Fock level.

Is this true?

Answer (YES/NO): NO